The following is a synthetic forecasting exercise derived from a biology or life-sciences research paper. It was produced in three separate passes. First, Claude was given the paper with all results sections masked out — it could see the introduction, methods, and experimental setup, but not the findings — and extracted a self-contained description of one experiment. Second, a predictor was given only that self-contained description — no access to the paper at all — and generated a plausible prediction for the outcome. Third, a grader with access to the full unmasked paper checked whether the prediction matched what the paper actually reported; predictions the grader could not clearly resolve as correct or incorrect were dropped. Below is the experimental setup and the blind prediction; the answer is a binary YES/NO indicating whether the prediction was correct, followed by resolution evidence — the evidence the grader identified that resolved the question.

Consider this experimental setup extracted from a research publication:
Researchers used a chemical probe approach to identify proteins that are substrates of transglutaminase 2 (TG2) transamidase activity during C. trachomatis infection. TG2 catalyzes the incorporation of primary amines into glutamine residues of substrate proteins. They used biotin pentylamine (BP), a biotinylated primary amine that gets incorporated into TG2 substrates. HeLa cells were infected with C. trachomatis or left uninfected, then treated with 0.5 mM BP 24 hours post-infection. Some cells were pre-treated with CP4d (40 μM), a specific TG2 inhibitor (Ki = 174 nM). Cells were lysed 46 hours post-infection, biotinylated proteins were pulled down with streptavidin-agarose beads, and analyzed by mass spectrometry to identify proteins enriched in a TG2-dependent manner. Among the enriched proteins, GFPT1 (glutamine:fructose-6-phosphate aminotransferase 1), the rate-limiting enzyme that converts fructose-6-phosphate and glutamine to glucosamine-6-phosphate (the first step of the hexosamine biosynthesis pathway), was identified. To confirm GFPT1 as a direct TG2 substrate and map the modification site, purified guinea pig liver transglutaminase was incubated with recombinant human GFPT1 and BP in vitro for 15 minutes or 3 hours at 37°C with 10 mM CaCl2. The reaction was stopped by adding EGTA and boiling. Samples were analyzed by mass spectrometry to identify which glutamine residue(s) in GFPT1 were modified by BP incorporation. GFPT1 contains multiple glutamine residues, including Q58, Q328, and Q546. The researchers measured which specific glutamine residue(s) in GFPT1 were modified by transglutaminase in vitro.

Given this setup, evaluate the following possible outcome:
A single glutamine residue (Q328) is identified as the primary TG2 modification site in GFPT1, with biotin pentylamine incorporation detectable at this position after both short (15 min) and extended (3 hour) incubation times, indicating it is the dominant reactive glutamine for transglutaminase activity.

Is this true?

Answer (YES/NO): NO